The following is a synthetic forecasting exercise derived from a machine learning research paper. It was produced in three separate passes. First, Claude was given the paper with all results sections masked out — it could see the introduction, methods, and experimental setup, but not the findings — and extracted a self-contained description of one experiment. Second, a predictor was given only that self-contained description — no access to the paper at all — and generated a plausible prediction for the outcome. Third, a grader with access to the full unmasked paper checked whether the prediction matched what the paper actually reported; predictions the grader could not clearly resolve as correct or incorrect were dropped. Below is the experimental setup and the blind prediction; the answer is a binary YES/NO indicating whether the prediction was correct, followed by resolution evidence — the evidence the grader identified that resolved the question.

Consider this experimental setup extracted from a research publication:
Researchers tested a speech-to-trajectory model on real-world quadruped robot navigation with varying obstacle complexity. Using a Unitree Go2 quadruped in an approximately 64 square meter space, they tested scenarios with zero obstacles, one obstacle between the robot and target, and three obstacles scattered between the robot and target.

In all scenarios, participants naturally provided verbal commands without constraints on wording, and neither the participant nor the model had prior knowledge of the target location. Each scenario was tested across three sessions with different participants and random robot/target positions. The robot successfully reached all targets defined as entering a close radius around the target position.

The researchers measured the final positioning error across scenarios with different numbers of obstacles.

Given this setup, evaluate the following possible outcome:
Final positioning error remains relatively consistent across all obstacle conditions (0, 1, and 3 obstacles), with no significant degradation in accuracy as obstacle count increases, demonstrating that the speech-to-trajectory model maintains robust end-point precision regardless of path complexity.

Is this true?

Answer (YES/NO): NO